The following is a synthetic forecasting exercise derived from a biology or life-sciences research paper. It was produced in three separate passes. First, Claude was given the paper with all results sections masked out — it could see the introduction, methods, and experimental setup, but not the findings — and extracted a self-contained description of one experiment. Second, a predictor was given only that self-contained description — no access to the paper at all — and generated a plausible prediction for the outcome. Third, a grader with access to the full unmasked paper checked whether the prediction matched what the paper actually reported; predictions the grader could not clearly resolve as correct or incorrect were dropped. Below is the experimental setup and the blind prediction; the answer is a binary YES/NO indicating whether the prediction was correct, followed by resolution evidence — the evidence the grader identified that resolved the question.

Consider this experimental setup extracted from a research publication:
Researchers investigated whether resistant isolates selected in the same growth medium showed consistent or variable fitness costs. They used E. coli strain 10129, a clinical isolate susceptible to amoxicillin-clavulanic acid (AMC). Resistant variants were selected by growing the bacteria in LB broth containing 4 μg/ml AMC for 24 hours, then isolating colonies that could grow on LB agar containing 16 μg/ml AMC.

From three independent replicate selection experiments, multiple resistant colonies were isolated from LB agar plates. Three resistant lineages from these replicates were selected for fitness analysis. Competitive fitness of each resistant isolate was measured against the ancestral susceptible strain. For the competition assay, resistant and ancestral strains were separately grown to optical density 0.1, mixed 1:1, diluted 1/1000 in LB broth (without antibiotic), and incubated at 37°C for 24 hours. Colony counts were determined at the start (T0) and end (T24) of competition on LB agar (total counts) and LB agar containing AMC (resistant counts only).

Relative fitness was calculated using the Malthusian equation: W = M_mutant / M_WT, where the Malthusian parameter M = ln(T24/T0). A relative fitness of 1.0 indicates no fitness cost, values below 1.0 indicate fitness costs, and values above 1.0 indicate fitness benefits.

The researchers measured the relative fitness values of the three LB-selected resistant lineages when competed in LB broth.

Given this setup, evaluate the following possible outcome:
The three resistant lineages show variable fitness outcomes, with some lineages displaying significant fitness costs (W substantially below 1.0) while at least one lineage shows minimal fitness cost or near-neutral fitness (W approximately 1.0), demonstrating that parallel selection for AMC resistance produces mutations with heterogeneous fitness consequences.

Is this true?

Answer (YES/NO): NO